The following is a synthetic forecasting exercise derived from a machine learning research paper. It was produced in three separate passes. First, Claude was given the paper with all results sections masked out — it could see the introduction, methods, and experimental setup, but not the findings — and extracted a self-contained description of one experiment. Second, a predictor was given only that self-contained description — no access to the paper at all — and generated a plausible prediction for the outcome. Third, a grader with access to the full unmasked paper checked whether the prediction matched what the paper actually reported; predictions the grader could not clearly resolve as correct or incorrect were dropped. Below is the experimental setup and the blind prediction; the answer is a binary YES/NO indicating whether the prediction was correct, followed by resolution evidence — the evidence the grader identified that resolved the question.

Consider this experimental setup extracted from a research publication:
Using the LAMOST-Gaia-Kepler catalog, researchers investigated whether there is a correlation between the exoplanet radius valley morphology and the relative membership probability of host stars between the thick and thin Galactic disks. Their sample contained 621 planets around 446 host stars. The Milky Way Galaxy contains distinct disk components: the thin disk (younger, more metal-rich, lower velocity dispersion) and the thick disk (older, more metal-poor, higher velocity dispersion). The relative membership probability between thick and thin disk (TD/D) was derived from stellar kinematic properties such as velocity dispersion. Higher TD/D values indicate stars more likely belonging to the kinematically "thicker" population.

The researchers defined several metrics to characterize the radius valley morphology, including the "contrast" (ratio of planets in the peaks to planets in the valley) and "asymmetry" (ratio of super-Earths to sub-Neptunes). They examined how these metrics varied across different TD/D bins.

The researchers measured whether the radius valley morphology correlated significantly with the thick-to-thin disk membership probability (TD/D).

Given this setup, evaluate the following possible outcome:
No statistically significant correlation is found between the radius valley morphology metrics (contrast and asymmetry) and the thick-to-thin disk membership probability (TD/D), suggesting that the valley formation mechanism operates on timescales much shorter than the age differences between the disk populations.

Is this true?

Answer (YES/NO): NO